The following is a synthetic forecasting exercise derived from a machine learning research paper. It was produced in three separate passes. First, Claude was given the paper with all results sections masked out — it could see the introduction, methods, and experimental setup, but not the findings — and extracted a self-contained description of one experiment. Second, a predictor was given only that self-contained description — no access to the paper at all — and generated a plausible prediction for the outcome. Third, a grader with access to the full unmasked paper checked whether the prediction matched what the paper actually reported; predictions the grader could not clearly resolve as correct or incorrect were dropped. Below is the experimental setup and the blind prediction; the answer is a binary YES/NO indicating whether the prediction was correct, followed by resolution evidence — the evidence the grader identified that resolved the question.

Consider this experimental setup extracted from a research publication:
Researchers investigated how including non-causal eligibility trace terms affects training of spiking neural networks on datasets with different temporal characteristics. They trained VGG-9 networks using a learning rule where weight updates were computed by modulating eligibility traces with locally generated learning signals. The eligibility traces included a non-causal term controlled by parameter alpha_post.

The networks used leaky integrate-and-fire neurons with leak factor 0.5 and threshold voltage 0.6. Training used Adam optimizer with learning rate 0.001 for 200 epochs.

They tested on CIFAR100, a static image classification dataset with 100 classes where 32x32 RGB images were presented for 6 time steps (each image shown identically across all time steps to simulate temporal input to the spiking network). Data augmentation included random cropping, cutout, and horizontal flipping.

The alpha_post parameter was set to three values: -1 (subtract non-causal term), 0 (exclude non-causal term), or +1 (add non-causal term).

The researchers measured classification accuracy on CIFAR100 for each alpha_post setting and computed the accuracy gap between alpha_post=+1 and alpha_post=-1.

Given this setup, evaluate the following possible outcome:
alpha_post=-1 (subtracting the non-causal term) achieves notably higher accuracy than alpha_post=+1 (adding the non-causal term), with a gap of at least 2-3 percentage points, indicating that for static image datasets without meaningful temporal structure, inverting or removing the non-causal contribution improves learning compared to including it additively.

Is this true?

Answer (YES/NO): NO